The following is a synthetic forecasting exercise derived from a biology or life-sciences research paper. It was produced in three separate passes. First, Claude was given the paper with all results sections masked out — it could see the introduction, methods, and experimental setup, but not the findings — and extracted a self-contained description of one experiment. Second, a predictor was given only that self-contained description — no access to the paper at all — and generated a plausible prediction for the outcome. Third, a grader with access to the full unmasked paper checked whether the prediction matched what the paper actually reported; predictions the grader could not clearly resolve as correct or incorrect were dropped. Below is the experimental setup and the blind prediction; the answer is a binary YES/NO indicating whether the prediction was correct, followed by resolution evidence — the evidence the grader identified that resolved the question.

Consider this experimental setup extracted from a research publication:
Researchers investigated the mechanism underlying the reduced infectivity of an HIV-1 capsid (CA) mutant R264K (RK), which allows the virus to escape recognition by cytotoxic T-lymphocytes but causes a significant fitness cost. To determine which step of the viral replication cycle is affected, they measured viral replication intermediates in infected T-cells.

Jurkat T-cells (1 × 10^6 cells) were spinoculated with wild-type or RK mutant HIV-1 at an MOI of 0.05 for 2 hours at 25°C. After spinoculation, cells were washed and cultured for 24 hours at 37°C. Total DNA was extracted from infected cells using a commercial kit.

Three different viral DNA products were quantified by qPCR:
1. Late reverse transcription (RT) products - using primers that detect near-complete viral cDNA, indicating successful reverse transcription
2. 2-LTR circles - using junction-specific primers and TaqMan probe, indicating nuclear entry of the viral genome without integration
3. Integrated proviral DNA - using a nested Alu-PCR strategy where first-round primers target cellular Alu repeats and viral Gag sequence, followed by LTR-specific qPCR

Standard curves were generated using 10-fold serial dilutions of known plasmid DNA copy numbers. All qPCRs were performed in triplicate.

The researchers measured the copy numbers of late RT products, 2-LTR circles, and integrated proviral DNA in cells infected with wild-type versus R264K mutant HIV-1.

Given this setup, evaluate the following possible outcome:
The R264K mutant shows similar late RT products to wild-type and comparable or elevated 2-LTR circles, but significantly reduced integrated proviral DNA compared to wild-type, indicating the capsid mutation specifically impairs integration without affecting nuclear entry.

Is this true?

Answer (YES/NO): YES